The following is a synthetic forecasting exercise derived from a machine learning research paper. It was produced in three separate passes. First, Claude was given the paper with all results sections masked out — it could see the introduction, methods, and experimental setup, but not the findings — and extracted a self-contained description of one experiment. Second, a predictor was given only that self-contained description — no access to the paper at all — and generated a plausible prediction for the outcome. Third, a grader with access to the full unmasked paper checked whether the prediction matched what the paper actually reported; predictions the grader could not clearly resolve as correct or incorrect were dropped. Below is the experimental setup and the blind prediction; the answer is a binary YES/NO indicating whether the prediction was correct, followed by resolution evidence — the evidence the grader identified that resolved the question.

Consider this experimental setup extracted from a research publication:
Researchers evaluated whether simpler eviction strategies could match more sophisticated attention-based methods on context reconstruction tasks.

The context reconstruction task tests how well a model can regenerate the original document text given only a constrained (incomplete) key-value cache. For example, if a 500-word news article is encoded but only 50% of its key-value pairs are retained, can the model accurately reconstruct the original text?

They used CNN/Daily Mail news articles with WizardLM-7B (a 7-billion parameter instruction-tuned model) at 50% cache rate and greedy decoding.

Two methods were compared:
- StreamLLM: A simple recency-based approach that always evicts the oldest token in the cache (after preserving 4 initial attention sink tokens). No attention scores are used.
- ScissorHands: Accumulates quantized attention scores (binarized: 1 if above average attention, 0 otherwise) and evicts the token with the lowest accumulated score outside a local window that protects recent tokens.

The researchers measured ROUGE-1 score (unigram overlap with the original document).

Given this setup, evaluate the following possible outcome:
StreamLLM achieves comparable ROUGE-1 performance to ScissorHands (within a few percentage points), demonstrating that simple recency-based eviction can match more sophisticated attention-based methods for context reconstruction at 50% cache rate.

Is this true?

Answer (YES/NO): NO